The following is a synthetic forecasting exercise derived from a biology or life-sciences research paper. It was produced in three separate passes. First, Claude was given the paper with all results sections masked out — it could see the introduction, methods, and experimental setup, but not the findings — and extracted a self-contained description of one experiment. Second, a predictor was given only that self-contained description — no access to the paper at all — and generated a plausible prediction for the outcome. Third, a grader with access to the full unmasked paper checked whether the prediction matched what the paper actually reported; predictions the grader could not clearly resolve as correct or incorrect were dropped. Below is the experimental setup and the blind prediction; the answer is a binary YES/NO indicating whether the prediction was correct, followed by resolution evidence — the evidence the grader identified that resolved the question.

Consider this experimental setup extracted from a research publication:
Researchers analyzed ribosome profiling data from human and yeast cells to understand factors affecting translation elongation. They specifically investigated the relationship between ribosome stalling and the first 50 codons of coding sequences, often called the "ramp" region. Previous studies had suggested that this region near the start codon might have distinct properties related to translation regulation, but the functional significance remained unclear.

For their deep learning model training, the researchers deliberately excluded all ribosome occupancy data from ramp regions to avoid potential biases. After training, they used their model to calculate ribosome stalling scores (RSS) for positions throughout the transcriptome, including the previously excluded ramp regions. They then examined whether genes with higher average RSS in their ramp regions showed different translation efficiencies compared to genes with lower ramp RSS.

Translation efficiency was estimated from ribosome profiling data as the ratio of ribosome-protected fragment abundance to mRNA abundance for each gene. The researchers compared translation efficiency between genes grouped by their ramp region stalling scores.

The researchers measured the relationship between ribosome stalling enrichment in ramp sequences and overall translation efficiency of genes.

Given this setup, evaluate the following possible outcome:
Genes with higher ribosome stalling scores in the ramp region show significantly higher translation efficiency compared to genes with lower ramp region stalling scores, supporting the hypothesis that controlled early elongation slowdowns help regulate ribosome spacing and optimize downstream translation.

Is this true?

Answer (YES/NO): YES